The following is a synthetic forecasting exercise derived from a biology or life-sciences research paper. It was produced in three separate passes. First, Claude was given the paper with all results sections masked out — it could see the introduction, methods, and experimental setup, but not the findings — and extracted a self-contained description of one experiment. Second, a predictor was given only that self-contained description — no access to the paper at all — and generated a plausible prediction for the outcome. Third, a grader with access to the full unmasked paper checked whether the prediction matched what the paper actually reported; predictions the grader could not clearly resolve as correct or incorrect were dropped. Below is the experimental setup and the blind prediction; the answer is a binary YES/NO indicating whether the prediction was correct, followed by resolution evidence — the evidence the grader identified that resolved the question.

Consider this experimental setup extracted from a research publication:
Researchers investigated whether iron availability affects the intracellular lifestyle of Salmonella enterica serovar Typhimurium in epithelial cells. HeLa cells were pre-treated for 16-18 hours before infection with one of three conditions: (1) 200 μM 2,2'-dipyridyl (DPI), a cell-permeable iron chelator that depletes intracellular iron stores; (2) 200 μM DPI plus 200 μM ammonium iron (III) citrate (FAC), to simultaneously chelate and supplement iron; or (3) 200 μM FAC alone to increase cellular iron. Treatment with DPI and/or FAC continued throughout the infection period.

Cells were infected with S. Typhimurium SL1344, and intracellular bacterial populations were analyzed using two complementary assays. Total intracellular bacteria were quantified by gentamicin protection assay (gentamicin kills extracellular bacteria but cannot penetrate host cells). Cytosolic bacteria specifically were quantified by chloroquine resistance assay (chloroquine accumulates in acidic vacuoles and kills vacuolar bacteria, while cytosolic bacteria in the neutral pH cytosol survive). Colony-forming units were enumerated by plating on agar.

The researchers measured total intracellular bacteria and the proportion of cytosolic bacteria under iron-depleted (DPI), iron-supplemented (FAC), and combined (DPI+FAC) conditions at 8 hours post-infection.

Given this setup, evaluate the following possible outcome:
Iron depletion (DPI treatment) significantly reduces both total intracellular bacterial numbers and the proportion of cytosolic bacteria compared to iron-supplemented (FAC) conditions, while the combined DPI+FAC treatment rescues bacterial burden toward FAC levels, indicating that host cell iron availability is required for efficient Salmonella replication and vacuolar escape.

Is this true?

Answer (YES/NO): YES